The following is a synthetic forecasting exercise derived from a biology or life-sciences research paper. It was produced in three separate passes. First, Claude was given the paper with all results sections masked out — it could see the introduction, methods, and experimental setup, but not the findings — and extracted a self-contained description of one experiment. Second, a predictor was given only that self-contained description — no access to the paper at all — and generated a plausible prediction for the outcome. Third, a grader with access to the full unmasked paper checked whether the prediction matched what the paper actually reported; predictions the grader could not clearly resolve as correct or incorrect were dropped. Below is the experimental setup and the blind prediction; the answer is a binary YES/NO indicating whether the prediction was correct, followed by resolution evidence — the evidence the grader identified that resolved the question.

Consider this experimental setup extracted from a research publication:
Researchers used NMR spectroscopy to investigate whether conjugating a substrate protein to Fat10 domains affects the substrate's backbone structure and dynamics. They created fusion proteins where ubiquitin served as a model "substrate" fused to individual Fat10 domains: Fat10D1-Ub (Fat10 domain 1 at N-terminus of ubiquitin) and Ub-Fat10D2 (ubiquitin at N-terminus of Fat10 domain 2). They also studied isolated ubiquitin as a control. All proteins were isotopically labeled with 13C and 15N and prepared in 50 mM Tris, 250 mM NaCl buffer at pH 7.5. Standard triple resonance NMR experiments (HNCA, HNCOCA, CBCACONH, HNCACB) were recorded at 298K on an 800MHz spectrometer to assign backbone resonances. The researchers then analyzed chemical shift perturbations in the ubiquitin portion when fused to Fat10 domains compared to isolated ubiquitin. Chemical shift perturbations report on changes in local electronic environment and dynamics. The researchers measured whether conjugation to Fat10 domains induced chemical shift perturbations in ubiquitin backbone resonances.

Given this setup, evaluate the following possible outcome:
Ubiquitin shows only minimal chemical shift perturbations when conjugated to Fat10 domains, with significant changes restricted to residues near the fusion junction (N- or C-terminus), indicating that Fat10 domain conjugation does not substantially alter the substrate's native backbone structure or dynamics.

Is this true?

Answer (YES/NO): NO